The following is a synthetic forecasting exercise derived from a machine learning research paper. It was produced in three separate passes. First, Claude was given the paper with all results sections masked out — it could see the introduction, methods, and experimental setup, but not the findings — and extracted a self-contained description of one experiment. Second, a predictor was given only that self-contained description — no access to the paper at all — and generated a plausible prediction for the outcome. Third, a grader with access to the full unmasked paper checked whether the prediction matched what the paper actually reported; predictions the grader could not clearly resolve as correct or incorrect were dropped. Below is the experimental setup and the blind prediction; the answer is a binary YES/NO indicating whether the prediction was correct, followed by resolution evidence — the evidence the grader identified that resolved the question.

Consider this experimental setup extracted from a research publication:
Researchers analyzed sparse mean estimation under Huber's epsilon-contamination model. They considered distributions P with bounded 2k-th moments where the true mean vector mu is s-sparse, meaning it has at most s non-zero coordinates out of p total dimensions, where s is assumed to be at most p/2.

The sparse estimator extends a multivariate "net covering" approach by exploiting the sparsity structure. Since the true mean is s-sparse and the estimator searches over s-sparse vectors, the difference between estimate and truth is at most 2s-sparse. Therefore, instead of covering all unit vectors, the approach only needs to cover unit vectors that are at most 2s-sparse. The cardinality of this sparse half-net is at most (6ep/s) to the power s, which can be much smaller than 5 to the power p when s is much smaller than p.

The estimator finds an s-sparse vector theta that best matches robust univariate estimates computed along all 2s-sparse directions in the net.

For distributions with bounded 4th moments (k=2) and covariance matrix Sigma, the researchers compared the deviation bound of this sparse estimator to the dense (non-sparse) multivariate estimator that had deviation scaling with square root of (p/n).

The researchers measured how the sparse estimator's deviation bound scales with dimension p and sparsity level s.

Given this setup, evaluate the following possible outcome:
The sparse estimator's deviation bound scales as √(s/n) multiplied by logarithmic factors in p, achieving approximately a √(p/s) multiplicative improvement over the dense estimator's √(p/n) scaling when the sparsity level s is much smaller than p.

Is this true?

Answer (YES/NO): NO